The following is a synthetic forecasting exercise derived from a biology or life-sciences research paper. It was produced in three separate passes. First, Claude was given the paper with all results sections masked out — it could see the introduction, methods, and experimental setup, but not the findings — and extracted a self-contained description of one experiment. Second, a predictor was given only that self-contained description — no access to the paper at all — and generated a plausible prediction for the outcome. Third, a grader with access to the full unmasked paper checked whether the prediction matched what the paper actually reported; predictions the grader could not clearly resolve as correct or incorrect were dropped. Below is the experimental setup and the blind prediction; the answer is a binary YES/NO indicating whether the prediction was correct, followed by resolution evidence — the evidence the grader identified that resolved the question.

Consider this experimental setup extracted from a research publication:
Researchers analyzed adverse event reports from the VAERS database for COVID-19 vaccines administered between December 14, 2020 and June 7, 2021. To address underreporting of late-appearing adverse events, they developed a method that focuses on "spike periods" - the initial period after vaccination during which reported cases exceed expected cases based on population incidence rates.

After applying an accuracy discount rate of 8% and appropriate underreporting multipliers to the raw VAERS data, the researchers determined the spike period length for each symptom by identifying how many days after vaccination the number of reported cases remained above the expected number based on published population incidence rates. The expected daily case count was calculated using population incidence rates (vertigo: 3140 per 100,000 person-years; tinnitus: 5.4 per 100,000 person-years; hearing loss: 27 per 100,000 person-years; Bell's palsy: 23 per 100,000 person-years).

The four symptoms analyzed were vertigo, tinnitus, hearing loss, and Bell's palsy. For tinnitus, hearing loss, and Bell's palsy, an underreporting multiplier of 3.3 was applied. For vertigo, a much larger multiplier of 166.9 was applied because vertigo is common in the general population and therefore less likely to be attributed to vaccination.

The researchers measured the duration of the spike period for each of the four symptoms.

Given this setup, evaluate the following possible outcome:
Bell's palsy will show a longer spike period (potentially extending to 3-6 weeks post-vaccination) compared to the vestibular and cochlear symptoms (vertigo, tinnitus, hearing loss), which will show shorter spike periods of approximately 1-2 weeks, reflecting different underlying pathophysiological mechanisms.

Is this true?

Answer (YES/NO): NO